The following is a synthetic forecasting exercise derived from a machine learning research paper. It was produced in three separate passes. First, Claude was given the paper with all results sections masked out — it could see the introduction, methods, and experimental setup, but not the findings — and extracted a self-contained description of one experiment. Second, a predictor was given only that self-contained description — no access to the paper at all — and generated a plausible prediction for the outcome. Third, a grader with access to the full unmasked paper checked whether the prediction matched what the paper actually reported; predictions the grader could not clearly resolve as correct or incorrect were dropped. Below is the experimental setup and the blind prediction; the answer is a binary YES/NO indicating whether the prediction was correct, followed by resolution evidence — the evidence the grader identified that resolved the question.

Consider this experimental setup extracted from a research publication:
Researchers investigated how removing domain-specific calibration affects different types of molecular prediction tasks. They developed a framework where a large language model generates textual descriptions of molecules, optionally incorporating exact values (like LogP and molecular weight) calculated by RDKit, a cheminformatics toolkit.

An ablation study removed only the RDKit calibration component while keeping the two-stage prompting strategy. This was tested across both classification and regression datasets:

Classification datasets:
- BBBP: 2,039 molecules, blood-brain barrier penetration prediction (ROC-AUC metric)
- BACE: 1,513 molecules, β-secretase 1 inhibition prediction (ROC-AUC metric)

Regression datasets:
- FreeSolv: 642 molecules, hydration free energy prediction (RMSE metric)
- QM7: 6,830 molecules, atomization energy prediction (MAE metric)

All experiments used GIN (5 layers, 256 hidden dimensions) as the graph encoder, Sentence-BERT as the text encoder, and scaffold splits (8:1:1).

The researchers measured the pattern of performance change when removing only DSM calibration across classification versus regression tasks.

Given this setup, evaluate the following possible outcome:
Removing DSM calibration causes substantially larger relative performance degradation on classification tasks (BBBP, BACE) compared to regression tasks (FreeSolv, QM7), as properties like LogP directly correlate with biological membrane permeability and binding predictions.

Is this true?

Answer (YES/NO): NO